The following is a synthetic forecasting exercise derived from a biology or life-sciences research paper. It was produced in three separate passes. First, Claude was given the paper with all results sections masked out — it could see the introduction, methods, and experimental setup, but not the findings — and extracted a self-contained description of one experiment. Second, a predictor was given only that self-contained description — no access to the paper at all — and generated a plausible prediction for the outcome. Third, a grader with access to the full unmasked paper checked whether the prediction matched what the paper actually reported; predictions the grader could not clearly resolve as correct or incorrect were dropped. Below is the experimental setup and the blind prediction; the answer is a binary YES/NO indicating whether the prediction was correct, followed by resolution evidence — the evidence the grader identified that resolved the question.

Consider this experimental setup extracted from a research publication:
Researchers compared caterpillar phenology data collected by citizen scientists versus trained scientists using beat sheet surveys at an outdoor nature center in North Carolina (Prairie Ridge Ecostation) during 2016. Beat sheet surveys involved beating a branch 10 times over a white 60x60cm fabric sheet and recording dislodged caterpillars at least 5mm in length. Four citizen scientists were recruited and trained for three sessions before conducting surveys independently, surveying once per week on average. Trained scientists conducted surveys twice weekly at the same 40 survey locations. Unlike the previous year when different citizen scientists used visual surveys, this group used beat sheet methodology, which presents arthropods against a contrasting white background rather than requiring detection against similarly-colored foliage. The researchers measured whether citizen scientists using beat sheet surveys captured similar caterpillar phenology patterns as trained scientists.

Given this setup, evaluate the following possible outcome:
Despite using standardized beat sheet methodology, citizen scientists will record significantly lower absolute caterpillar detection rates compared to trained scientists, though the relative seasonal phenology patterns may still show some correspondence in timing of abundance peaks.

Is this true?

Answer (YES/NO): NO